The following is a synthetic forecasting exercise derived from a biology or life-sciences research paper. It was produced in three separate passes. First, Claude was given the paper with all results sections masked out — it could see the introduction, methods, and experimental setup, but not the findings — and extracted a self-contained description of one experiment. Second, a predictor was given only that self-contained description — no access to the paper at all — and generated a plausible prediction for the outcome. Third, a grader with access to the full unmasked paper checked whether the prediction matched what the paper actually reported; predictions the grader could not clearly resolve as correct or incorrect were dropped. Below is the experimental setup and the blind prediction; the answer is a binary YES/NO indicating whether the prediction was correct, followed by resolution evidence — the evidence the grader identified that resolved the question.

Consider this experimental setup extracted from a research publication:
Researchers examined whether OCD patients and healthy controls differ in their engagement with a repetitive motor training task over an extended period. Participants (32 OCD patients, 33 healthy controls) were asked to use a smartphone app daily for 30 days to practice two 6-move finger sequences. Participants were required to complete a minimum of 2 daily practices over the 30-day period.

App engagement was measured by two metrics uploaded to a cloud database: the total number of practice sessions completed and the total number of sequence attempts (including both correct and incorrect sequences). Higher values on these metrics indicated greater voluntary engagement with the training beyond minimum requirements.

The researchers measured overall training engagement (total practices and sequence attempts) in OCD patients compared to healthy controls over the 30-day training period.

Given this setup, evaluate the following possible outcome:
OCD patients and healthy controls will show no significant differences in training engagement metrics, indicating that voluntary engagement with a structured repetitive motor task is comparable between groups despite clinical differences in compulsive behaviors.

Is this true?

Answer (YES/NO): NO